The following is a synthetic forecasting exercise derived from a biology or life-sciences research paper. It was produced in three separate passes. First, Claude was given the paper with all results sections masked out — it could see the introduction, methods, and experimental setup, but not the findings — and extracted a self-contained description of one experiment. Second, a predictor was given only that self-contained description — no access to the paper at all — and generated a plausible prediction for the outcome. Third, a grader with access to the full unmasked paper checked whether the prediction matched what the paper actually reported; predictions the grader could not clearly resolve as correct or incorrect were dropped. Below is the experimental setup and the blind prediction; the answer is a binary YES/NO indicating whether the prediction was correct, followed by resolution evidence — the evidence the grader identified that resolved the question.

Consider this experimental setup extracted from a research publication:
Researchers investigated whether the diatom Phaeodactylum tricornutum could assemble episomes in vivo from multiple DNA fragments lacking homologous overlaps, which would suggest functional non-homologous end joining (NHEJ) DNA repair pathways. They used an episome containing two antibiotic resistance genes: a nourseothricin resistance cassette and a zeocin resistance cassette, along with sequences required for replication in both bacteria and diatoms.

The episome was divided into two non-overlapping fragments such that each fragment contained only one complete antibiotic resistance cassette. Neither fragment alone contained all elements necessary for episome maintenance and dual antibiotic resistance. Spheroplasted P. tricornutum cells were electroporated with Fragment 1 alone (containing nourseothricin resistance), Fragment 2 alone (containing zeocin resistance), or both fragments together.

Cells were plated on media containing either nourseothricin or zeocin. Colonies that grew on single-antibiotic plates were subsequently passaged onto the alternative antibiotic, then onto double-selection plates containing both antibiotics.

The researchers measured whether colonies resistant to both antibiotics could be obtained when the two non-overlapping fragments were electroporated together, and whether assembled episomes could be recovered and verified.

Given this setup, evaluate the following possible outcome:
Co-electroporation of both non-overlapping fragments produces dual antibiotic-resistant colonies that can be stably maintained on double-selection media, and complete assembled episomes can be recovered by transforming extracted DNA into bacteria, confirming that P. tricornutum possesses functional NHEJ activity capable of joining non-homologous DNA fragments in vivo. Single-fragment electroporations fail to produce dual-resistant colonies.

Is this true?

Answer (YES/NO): YES